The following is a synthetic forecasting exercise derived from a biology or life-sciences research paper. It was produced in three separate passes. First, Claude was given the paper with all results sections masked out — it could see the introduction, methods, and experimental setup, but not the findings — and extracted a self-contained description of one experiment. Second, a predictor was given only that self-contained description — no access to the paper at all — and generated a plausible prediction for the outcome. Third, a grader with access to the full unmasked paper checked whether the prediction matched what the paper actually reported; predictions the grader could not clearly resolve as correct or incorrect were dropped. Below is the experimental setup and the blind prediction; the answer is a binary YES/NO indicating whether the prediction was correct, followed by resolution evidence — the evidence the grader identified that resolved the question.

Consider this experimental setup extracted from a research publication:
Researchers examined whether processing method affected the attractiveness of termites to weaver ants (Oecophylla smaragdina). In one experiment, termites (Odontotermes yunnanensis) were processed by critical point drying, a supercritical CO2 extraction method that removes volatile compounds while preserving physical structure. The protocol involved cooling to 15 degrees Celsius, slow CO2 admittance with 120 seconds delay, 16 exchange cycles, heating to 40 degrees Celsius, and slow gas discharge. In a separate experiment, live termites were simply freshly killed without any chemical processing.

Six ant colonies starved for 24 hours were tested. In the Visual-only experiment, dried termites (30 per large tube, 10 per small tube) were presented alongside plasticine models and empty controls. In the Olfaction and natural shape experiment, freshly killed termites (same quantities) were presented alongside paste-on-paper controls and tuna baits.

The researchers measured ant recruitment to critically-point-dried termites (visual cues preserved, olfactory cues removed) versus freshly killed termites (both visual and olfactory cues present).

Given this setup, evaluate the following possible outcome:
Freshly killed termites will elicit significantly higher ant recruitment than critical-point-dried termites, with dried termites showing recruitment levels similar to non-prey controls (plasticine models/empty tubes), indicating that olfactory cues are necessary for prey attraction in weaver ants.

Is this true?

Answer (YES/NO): NO